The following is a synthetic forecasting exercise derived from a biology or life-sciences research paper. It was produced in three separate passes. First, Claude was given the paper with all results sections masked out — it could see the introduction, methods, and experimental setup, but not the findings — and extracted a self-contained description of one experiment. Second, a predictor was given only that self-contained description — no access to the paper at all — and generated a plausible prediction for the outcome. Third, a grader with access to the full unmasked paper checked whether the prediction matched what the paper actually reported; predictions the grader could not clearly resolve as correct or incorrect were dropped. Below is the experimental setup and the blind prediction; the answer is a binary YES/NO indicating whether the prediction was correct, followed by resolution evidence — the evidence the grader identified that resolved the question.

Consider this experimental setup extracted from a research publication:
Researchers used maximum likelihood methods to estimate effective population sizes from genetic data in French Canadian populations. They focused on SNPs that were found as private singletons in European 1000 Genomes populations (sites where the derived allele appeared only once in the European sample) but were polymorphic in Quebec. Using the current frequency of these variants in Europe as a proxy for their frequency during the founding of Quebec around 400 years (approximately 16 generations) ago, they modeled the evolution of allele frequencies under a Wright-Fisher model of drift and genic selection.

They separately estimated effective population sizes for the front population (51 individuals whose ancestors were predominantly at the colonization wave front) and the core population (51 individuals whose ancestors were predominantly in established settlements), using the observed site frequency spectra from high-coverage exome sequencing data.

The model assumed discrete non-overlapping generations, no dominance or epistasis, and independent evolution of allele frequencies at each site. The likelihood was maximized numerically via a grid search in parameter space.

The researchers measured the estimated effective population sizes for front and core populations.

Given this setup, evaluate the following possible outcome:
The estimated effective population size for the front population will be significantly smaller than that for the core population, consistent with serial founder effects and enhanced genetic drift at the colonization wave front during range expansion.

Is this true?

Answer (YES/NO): YES